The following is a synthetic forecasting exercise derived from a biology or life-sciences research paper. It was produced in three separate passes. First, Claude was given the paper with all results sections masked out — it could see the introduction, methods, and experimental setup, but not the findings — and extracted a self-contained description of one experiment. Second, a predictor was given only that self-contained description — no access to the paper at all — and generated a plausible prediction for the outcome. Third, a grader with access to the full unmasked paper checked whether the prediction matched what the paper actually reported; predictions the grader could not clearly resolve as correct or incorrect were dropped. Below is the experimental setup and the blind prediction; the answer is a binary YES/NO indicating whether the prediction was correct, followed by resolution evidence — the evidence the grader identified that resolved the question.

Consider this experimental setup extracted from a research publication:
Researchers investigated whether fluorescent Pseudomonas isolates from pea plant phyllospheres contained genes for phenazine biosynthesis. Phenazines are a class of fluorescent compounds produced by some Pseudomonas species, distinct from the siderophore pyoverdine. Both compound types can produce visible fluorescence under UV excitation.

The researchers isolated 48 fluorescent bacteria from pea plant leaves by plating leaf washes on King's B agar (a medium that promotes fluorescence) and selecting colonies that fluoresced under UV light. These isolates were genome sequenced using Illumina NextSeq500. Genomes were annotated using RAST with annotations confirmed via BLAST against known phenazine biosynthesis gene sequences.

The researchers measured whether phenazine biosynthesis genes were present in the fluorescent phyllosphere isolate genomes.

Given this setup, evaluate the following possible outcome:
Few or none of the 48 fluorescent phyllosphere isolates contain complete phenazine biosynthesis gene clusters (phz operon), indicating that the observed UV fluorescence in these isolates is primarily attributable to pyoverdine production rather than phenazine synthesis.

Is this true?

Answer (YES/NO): YES